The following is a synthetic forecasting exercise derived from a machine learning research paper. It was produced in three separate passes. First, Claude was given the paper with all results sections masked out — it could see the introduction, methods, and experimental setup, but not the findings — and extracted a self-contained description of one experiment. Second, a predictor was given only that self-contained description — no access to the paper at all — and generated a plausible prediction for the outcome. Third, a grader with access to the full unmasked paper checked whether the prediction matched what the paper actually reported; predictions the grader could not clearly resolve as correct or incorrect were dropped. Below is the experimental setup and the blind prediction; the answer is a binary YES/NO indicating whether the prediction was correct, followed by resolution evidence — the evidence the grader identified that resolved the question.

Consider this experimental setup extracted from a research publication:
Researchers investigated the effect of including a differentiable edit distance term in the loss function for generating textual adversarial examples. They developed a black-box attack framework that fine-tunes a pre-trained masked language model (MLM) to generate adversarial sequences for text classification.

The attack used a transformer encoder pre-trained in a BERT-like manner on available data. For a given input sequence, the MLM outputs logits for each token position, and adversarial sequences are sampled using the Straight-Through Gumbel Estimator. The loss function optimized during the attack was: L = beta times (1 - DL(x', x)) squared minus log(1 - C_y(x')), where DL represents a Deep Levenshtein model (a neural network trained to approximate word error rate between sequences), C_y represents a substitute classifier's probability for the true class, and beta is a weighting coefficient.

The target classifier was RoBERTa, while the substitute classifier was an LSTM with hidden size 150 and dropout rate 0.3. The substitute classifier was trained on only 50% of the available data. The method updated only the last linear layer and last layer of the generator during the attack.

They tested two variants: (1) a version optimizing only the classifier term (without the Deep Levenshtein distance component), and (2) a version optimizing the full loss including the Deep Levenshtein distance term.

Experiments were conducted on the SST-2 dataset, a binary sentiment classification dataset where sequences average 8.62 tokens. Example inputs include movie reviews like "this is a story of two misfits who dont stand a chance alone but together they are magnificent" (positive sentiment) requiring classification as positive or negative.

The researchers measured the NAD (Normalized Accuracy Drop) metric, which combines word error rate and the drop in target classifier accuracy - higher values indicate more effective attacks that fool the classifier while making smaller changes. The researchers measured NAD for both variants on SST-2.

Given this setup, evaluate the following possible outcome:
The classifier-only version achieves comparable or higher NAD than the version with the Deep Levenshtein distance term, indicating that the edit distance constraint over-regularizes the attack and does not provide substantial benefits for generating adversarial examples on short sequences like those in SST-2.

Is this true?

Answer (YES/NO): NO